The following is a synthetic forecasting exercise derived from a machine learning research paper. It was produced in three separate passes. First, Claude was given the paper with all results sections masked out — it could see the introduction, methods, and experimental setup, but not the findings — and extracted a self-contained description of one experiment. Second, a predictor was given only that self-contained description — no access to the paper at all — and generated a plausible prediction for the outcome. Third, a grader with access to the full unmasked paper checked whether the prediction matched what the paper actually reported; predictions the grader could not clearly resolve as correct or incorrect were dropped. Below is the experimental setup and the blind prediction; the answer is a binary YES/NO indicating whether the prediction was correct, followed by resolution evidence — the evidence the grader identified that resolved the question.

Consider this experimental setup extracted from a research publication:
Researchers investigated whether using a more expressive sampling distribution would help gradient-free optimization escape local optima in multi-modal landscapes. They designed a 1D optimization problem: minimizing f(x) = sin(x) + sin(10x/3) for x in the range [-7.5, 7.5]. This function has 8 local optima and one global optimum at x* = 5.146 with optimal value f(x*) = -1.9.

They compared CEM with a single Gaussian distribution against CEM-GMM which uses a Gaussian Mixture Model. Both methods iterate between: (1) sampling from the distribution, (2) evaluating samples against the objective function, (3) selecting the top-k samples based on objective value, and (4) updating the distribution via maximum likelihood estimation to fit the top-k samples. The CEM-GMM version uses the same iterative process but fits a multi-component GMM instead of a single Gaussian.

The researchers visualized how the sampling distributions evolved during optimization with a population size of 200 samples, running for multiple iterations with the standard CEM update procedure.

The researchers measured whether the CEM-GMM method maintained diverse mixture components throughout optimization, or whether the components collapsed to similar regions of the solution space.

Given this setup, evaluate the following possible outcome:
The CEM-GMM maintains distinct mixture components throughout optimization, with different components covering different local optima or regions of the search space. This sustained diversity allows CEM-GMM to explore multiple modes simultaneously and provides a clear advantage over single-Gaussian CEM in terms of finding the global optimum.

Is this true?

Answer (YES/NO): NO